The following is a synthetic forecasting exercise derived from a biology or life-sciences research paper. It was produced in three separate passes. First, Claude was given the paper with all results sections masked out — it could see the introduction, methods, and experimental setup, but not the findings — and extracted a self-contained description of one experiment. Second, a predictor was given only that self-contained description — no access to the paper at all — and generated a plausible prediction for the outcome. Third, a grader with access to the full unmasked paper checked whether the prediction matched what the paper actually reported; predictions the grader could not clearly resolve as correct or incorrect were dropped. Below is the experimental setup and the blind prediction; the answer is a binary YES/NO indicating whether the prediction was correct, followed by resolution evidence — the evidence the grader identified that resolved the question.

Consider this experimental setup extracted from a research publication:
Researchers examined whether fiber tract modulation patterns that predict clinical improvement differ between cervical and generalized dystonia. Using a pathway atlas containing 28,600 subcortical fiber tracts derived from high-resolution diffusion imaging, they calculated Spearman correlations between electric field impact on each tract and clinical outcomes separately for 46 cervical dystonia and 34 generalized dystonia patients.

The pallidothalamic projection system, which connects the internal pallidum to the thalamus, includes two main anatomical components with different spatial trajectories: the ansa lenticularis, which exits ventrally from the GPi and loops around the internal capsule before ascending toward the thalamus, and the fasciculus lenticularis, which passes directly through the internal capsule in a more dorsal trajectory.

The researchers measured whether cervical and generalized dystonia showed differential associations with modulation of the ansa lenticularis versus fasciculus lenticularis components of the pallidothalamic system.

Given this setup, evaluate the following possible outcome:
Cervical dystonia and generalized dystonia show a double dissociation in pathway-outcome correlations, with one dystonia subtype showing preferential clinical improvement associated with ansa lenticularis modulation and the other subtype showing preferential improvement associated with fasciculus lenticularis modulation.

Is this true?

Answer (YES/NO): NO